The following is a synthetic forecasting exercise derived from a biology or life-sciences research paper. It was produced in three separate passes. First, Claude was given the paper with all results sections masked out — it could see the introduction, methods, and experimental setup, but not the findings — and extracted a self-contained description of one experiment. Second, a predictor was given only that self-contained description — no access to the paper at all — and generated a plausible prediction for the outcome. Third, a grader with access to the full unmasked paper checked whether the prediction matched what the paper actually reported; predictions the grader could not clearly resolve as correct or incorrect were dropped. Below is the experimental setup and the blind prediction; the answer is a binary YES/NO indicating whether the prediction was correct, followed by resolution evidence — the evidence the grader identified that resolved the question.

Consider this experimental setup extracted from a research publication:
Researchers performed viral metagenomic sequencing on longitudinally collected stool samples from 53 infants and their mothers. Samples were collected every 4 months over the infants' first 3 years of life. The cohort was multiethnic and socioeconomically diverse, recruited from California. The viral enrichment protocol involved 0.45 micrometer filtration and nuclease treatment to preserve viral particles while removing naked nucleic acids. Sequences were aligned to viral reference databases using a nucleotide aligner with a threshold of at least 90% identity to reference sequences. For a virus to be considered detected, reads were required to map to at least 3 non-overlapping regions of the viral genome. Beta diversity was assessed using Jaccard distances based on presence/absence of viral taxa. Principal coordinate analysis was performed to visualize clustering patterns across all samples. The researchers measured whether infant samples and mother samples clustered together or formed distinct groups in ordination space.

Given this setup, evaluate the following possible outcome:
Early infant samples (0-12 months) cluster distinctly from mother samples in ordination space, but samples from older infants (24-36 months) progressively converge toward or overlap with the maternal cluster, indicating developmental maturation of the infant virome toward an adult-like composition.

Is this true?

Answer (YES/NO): NO